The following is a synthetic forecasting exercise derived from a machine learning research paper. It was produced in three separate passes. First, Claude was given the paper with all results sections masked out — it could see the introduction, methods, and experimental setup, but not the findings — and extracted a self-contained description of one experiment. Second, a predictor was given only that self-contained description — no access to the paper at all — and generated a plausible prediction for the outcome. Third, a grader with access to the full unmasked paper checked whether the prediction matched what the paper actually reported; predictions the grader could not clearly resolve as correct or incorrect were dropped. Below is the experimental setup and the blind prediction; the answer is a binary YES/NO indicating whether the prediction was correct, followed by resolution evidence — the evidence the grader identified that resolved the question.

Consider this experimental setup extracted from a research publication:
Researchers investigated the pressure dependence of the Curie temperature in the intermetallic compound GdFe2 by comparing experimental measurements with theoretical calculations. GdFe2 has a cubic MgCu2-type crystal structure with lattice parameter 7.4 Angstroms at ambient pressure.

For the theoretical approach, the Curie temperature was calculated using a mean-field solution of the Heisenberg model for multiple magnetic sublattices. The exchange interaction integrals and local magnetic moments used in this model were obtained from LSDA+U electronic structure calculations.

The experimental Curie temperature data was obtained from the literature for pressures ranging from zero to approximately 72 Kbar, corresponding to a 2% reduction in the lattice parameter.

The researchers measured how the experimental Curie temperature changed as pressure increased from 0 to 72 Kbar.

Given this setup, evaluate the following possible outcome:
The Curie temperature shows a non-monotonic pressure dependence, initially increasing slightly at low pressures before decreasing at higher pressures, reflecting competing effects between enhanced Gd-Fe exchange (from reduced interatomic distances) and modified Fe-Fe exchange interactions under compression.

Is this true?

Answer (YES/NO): NO